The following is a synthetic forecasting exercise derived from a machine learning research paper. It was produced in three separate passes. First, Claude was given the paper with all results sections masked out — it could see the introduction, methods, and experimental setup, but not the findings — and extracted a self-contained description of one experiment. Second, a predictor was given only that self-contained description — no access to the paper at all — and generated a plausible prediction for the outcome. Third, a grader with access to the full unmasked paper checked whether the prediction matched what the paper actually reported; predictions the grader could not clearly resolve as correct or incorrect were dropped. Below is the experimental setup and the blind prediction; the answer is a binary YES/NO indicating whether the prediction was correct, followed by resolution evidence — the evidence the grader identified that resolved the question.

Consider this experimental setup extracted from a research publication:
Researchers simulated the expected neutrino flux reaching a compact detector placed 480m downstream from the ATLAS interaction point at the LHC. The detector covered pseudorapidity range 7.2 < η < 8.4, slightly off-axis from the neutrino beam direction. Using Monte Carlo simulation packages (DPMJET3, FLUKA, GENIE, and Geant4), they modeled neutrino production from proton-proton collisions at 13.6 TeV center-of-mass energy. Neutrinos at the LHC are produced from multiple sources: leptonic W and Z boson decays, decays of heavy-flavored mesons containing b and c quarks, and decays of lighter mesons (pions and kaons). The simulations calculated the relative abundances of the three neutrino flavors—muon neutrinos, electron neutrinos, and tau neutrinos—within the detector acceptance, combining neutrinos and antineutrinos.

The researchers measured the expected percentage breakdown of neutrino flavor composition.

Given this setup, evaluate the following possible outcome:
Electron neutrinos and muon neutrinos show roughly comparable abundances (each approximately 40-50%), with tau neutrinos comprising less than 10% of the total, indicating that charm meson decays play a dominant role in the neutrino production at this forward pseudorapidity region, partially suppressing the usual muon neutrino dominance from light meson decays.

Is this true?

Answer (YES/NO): NO